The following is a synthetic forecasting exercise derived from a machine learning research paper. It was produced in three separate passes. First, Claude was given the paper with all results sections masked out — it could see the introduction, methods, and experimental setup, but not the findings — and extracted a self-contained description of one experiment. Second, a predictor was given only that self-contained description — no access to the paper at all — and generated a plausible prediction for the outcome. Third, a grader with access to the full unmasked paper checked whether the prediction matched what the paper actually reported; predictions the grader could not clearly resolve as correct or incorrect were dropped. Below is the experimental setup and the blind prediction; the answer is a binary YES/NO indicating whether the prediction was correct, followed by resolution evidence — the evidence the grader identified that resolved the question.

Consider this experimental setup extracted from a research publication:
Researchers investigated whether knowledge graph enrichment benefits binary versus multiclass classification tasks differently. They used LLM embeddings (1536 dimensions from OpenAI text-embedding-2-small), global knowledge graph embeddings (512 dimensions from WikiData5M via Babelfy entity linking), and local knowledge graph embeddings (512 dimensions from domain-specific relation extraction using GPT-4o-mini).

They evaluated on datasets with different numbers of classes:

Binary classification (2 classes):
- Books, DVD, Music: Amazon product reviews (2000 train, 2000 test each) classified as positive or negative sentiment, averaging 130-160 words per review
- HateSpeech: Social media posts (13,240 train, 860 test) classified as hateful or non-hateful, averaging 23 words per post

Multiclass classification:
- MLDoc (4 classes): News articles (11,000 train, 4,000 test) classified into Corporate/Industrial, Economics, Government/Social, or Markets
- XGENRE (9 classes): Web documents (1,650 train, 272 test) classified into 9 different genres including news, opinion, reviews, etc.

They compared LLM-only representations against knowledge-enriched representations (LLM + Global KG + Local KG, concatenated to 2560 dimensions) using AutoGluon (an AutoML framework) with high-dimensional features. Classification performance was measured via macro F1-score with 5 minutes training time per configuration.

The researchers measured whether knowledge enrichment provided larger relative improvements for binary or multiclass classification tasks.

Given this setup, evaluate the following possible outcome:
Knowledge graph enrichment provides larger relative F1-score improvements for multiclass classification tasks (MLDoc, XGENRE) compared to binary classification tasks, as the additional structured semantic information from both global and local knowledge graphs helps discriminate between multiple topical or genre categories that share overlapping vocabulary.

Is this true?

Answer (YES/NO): NO